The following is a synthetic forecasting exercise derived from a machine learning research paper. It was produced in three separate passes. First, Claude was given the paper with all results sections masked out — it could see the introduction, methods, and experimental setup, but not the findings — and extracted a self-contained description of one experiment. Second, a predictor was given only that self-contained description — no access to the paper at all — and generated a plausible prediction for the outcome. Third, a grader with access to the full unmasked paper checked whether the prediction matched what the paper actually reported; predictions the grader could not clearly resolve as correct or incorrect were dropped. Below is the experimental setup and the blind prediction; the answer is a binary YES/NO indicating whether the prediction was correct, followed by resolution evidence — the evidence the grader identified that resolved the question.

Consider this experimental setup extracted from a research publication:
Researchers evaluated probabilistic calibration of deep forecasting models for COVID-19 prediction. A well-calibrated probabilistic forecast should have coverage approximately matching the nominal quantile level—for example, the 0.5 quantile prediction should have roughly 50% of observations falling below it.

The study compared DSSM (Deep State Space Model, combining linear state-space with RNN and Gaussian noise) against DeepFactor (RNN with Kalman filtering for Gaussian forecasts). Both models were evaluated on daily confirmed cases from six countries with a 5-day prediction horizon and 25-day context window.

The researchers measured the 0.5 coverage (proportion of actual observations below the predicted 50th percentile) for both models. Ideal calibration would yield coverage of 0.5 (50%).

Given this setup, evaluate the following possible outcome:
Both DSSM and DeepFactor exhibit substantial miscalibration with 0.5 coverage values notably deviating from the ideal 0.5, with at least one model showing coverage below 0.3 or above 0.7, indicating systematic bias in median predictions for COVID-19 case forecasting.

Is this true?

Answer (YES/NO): NO